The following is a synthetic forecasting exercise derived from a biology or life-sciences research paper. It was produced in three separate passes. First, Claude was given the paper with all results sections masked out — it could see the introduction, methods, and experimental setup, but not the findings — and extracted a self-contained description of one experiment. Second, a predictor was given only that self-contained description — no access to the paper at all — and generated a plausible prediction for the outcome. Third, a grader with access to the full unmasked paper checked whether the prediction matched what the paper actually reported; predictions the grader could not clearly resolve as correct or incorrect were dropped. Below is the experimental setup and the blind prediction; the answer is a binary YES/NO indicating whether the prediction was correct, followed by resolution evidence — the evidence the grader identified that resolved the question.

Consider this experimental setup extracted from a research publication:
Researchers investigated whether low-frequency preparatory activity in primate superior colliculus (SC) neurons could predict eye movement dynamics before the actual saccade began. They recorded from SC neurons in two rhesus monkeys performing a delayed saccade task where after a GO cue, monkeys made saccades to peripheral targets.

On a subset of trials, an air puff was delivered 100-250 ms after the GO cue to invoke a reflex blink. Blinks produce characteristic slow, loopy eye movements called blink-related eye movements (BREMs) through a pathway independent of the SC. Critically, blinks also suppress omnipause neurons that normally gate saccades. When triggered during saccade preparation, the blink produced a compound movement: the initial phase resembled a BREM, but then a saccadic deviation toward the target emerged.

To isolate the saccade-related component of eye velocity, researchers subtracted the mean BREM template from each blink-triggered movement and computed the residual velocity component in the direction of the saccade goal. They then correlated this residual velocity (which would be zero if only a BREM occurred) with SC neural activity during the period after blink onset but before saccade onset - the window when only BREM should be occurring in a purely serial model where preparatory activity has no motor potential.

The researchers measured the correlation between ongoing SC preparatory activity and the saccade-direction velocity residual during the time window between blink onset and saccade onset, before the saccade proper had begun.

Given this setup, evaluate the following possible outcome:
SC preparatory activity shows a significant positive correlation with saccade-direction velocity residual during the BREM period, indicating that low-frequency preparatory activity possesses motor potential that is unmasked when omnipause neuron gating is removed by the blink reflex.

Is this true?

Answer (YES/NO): YES